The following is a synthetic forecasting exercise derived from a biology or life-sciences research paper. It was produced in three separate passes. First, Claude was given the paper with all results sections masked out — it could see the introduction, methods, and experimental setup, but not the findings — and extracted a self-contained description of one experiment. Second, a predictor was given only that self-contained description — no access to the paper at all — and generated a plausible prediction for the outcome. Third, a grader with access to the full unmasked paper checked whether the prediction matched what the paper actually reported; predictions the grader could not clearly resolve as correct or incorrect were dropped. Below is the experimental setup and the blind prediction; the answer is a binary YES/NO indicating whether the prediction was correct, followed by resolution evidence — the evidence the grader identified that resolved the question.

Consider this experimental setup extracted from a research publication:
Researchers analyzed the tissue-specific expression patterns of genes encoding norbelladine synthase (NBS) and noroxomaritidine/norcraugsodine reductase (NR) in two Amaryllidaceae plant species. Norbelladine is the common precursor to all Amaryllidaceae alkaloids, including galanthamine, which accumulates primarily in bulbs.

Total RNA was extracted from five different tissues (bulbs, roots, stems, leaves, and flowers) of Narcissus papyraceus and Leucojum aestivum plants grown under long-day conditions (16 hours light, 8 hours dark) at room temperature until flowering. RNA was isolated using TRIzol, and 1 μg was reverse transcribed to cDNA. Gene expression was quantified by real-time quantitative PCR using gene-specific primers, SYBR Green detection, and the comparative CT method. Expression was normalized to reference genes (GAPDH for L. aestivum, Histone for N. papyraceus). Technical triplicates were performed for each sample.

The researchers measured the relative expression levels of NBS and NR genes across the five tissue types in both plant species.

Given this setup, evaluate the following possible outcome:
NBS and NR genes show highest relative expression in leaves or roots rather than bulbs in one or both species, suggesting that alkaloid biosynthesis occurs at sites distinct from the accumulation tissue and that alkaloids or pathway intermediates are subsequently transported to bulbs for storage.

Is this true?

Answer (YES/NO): NO